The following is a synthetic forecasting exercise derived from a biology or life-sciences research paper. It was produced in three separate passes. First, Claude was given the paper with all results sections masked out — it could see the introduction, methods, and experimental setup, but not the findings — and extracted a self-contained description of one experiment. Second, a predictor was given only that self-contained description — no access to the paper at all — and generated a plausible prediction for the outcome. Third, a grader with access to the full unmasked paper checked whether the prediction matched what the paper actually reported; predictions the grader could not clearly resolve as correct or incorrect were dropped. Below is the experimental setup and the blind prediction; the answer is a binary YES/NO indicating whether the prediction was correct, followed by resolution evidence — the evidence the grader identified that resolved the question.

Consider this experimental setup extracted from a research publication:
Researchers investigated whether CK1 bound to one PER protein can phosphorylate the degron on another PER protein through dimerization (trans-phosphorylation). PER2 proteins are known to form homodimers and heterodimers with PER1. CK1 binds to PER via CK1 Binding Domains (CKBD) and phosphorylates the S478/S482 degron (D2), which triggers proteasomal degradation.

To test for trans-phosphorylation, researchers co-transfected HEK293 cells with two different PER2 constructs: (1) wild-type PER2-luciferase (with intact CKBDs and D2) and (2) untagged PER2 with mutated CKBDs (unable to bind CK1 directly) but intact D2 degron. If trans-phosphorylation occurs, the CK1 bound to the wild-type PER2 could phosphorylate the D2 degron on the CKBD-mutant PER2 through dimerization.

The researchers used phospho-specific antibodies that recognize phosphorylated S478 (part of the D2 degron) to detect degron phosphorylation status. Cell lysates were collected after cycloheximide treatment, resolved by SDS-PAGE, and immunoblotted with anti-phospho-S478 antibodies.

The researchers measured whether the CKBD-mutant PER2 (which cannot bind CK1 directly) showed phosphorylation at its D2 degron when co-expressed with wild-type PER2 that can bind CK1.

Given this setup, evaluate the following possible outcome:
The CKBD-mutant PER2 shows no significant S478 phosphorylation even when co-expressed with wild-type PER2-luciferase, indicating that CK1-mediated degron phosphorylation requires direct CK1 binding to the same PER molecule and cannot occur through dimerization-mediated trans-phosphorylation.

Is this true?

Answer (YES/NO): NO